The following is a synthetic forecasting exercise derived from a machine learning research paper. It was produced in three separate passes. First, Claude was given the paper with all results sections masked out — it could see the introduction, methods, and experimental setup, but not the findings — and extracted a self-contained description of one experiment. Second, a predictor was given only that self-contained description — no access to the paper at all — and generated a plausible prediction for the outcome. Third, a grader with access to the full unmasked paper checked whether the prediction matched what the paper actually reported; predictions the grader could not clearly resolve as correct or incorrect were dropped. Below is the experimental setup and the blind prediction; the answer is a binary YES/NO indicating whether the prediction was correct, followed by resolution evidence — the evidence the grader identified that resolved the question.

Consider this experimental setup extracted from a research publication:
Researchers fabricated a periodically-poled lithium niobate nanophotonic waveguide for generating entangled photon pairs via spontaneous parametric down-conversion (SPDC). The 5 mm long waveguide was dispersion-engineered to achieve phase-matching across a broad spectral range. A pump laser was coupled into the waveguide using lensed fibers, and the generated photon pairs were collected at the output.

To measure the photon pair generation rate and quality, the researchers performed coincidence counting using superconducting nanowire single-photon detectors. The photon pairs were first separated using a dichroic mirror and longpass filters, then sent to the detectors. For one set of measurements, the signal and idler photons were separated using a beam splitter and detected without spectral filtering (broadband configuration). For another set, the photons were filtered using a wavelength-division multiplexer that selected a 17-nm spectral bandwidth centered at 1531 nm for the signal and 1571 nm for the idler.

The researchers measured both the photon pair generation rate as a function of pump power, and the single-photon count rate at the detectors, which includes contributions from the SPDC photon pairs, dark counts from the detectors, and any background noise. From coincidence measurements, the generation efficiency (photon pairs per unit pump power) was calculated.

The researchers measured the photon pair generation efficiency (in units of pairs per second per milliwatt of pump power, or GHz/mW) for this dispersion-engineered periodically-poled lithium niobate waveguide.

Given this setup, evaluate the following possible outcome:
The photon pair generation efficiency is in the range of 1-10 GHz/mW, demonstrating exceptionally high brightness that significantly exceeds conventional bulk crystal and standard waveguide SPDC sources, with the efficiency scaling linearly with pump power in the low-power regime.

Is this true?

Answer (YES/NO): NO